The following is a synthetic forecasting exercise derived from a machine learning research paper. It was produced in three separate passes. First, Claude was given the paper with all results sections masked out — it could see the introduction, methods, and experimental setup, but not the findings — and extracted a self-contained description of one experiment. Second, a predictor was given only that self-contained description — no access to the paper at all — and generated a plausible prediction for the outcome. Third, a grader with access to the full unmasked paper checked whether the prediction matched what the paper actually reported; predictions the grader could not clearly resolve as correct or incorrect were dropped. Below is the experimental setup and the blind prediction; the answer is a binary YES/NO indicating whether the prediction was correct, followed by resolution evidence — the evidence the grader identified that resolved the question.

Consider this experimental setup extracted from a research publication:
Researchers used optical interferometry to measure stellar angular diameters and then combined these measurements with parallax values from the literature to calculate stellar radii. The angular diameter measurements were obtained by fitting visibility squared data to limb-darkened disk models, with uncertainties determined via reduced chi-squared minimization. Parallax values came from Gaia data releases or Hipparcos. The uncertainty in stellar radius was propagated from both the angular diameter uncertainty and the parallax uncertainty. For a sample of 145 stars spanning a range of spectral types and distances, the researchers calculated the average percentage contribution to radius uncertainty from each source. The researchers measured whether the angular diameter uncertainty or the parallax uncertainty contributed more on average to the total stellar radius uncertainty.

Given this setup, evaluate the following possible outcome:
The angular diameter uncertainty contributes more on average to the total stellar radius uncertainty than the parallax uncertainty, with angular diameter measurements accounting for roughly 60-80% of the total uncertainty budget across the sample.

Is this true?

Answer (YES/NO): NO